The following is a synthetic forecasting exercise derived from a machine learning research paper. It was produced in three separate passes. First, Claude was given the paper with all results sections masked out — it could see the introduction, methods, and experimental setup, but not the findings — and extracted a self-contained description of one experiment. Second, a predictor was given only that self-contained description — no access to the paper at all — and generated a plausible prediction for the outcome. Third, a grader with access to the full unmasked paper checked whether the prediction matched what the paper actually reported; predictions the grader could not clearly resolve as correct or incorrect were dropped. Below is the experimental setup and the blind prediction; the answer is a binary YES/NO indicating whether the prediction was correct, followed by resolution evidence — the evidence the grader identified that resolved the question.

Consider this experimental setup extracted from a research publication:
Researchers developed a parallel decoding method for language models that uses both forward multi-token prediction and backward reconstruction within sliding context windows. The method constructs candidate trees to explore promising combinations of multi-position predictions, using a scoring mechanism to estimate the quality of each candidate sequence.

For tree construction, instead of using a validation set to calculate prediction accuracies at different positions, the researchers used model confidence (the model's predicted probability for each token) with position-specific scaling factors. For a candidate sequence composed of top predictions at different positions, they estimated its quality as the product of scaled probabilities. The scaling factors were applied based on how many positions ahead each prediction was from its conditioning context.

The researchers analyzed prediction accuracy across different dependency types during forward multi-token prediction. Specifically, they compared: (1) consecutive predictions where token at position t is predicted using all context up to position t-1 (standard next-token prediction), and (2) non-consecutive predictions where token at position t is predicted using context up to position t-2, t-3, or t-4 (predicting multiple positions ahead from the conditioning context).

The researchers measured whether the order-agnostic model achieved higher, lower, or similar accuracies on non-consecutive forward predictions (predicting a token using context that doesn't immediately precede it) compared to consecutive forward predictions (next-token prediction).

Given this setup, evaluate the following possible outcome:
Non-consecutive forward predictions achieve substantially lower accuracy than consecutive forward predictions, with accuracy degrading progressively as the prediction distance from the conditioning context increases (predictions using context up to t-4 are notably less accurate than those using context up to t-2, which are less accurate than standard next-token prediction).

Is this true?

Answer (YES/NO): NO